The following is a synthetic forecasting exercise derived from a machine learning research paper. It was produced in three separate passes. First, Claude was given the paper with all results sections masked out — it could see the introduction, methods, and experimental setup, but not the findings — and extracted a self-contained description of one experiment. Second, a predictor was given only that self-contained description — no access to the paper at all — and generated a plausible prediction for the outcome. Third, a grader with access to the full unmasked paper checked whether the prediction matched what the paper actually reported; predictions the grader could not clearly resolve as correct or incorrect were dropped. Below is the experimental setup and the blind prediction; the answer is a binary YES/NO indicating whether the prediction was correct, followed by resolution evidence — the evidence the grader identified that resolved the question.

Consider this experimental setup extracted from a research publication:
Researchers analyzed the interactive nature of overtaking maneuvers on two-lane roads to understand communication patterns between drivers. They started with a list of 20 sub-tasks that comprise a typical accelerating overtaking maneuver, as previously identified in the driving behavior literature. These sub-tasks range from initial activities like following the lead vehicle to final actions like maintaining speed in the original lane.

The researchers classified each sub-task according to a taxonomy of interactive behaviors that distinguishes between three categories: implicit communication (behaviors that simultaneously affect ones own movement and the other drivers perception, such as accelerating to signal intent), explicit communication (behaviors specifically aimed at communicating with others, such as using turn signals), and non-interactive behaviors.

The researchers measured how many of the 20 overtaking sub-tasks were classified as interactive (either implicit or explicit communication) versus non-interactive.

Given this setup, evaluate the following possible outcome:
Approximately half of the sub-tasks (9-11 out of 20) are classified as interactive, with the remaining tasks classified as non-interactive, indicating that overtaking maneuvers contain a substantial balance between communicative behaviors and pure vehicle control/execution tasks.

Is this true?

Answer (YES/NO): NO